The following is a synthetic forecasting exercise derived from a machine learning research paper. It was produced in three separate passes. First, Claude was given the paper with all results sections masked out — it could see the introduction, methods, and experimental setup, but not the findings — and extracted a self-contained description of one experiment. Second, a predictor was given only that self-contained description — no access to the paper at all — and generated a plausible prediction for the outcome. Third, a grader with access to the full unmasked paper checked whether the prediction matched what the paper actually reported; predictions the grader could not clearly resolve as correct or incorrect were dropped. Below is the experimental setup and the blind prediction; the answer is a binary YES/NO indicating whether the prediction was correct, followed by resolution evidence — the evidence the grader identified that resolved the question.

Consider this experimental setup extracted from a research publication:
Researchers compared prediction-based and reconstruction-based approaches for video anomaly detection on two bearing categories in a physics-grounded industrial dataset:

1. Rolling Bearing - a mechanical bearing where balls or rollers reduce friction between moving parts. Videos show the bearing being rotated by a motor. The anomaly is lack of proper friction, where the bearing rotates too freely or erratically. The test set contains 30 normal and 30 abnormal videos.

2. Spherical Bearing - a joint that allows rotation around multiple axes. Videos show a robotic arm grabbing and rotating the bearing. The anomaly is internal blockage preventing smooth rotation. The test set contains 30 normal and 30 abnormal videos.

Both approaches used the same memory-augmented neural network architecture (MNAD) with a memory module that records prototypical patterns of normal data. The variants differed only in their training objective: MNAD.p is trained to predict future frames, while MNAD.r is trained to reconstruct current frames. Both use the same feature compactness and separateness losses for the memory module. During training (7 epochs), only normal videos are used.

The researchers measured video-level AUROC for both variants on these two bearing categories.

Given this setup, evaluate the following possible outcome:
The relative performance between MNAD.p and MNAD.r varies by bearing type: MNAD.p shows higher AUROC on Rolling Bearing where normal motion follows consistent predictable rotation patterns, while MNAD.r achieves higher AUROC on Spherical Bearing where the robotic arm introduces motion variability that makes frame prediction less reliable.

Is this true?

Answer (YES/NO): NO